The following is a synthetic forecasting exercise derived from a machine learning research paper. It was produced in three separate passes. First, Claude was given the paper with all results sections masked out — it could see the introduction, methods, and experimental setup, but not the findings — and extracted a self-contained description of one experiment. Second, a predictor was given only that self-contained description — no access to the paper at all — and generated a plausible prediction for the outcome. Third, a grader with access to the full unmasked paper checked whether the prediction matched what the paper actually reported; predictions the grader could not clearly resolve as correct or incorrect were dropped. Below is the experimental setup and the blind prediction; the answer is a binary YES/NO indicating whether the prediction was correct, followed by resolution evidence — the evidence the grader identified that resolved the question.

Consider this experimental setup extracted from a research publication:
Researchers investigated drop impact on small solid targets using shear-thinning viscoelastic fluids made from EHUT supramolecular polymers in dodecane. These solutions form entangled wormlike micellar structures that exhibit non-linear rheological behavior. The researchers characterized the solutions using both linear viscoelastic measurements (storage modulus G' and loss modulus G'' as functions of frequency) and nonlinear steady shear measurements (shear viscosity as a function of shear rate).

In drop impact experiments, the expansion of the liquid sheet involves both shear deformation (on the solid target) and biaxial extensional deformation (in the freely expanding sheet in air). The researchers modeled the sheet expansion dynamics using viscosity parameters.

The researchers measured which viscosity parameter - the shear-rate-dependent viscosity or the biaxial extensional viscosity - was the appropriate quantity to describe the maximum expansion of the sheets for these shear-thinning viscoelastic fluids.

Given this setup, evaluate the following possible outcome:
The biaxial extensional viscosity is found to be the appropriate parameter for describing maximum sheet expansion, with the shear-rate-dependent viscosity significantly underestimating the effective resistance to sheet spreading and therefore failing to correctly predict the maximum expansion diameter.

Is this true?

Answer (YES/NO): YES